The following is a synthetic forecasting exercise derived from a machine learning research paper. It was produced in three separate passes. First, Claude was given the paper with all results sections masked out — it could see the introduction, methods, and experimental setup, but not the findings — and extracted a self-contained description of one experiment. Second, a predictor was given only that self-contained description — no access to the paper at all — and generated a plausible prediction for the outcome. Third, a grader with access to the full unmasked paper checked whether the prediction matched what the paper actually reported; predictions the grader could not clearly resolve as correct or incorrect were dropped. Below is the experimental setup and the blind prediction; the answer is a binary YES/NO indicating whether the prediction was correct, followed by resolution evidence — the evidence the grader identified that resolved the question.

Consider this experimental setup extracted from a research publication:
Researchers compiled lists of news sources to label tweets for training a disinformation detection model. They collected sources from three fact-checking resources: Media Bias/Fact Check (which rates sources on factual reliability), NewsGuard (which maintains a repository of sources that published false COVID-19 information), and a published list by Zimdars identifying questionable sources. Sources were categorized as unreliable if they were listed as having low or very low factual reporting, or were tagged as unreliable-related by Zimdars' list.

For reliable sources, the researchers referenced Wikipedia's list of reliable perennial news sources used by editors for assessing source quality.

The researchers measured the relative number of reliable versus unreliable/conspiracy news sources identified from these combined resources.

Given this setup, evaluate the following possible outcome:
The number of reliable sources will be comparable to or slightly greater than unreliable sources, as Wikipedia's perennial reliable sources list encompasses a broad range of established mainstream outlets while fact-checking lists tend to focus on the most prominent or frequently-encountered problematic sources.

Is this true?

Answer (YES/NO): NO